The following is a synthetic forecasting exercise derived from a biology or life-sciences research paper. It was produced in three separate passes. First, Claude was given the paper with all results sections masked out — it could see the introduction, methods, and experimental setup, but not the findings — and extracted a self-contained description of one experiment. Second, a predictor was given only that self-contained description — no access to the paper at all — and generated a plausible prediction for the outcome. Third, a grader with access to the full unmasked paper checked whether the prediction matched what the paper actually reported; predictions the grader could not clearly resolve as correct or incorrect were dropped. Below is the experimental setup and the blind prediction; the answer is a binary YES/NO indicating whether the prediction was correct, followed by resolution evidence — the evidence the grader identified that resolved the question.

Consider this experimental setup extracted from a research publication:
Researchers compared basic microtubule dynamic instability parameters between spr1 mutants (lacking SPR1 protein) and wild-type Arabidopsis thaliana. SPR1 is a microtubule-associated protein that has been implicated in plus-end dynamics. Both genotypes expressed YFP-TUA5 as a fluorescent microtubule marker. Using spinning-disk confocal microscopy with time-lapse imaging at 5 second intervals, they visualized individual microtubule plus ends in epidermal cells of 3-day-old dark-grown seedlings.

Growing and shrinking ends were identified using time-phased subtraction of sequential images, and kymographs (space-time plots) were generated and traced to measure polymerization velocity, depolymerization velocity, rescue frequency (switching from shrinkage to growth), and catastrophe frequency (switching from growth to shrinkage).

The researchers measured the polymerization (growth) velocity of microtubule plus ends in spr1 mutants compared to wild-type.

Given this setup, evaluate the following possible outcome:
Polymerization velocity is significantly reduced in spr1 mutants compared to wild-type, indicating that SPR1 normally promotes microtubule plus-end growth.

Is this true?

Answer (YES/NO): NO